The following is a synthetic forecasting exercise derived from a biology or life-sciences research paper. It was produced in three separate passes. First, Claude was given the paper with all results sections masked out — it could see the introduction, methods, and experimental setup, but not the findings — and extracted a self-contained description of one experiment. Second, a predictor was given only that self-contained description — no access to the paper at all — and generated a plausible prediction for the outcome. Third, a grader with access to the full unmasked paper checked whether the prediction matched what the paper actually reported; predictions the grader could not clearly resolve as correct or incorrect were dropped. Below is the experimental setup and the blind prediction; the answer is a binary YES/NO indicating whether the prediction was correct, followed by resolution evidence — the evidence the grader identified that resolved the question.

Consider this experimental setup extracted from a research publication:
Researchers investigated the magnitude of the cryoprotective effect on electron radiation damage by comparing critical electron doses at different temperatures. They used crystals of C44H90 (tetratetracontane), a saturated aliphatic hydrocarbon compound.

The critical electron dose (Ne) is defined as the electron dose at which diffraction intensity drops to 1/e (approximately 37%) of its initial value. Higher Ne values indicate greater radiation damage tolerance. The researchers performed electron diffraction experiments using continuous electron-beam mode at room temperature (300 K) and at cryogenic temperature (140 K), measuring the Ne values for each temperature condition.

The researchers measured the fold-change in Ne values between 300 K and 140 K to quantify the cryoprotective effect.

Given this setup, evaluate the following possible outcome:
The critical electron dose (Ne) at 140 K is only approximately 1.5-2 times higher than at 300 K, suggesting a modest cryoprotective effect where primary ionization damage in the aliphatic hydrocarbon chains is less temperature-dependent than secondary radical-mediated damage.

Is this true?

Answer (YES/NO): NO